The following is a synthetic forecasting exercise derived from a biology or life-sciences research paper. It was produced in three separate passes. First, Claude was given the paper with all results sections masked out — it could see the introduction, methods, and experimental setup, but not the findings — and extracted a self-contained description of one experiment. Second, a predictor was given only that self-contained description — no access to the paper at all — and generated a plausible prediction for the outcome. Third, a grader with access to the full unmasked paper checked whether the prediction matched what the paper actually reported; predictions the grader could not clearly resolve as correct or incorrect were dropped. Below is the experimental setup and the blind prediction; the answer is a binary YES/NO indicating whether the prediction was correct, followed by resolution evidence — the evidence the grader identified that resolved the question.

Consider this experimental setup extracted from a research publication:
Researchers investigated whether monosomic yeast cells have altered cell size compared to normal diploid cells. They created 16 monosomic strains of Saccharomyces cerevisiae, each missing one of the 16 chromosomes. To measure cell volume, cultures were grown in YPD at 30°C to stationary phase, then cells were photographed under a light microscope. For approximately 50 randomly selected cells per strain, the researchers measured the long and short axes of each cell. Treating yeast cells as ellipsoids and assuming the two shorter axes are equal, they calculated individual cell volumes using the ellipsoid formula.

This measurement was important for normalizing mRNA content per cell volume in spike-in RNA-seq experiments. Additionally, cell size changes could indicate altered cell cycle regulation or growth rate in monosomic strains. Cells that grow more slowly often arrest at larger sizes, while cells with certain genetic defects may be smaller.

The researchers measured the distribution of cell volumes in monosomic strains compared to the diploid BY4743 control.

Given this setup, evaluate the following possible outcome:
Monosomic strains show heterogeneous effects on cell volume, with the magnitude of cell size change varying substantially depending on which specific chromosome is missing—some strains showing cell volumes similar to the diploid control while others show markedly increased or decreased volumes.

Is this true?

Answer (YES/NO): NO